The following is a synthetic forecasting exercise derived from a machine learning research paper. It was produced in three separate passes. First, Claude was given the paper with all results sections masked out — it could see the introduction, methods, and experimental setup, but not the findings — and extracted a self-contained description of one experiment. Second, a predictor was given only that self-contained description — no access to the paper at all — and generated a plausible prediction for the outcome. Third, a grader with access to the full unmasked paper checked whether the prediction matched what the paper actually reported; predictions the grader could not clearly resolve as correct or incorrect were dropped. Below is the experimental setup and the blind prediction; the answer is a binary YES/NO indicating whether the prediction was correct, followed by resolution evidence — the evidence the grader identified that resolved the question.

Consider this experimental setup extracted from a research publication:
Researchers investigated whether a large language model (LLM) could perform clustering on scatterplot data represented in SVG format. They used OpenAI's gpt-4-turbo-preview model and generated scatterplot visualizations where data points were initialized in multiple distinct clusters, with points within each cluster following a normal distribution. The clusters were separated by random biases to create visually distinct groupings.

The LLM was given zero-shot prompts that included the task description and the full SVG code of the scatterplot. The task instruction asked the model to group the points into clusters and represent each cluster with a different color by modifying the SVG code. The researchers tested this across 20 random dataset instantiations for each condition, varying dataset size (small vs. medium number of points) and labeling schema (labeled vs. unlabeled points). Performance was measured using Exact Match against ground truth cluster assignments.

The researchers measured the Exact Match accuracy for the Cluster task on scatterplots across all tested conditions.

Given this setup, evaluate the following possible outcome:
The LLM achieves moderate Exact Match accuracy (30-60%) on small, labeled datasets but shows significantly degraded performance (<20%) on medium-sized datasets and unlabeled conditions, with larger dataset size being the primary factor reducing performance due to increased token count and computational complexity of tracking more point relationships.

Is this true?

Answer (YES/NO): NO